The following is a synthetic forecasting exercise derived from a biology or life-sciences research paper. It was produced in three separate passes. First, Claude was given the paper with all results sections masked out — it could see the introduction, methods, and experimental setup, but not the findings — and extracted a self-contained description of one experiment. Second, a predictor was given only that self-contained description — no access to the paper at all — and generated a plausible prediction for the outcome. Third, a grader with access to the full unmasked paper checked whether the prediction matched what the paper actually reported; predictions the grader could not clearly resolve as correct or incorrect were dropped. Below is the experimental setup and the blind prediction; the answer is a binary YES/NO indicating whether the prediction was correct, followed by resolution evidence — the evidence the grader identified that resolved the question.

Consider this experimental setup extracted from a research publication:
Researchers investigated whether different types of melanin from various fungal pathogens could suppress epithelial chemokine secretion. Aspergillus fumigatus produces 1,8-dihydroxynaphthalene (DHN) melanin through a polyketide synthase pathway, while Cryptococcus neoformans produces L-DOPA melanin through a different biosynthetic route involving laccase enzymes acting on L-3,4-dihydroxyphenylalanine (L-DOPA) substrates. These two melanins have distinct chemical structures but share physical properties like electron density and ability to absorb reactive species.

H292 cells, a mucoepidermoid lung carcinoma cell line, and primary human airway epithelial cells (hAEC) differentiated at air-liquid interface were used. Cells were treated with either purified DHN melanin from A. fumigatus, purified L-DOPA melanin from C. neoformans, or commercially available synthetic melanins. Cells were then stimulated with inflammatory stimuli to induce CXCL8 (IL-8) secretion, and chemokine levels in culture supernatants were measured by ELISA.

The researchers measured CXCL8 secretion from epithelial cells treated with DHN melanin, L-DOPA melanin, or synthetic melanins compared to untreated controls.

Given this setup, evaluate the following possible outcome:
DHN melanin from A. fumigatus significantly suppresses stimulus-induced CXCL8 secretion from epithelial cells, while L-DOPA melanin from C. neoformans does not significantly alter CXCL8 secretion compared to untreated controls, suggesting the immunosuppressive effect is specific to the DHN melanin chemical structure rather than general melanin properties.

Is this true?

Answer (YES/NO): NO